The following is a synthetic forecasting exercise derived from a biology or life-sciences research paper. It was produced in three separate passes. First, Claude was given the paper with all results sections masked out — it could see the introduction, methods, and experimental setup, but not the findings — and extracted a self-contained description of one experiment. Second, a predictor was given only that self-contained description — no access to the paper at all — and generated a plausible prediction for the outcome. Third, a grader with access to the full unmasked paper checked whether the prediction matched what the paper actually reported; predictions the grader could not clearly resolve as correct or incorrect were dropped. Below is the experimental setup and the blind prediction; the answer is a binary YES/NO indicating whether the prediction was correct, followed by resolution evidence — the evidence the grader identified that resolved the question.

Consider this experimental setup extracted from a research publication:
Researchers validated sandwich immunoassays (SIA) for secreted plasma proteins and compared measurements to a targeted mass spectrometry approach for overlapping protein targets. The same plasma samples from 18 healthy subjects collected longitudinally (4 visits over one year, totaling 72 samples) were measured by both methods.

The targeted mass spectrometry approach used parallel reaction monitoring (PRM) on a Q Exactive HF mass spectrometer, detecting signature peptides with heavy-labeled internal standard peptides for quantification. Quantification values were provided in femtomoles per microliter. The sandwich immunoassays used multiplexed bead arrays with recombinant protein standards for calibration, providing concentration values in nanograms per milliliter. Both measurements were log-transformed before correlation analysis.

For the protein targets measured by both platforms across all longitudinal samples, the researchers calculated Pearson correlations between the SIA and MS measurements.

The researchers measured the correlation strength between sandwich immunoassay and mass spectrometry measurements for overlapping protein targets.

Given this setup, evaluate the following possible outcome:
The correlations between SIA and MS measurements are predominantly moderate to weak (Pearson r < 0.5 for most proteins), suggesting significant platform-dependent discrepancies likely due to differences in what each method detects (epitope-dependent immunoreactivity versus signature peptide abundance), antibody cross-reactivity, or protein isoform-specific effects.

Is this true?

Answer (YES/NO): NO